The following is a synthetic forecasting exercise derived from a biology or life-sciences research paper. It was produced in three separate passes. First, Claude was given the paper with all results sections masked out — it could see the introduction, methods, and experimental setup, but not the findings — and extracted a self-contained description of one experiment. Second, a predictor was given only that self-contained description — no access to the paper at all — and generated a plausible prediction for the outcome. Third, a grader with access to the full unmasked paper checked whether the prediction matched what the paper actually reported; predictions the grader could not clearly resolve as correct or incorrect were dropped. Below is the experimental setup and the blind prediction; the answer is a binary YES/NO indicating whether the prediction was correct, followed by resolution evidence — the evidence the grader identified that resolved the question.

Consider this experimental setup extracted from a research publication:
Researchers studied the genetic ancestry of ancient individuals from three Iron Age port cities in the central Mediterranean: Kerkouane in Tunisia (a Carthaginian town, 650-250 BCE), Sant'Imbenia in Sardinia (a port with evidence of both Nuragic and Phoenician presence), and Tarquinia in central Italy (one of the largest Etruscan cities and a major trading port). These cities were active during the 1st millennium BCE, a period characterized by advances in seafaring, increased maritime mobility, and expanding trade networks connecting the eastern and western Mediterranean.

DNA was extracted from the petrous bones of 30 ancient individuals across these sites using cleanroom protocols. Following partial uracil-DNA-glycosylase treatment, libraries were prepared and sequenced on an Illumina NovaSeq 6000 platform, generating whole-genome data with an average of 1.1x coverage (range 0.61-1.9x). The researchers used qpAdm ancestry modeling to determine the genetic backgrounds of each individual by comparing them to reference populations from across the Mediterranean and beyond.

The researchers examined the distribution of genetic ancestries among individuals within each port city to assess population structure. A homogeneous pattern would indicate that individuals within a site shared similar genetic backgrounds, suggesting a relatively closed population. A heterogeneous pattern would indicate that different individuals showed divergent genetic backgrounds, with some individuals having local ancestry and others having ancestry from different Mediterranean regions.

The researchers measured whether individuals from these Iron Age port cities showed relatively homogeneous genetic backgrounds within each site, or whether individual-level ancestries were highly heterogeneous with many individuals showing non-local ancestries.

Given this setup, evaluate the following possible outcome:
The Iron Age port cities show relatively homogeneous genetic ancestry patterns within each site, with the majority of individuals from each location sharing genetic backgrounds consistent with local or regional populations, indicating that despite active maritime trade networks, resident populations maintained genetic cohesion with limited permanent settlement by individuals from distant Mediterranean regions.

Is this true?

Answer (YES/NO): NO